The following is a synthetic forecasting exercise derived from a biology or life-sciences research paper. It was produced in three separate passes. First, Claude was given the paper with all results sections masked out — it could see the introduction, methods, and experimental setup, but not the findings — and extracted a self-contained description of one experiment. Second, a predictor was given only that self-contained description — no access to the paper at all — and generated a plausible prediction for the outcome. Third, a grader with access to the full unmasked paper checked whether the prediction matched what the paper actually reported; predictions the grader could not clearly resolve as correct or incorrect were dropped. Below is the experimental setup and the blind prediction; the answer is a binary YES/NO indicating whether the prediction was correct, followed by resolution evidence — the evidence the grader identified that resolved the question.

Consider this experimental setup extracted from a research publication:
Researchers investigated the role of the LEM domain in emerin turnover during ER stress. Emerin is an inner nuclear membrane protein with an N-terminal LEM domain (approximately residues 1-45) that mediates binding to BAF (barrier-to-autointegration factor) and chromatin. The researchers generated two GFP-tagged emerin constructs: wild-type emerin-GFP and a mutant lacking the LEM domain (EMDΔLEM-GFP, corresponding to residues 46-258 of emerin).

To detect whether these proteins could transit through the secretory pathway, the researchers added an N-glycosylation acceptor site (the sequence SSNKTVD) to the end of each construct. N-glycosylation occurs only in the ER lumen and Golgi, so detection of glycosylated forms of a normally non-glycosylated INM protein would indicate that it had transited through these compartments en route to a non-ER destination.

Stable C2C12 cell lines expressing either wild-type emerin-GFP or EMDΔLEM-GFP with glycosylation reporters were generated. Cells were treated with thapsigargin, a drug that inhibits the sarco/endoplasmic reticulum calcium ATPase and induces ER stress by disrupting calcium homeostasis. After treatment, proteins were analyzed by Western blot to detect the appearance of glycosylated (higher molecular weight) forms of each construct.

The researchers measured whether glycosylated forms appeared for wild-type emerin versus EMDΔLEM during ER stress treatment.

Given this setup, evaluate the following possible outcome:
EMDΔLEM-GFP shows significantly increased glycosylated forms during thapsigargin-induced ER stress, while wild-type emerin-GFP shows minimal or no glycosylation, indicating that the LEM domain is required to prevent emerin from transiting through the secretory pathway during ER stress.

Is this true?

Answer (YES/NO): NO